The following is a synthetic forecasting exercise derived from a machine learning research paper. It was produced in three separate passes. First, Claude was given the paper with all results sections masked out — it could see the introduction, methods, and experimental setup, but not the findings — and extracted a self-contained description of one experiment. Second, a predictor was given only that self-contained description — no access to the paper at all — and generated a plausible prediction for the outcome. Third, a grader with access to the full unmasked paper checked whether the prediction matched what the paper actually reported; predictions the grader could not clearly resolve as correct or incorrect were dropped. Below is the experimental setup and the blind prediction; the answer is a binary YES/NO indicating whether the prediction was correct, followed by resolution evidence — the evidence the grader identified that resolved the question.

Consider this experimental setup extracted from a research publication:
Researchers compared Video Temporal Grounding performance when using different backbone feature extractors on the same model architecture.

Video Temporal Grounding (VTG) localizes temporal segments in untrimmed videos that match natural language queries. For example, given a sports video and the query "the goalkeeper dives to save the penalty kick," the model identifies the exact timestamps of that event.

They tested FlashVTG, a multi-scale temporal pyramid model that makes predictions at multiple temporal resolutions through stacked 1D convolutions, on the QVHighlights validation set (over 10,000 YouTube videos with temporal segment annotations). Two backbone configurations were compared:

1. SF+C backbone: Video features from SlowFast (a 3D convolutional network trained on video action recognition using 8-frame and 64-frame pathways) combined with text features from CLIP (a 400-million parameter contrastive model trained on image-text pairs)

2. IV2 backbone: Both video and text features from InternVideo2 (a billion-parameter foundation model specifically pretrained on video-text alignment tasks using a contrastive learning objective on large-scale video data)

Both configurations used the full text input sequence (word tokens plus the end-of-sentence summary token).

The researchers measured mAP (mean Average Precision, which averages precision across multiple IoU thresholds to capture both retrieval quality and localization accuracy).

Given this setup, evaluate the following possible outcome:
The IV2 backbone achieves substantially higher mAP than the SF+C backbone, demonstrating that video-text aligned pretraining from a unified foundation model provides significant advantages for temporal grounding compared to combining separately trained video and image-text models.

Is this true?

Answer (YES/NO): YES